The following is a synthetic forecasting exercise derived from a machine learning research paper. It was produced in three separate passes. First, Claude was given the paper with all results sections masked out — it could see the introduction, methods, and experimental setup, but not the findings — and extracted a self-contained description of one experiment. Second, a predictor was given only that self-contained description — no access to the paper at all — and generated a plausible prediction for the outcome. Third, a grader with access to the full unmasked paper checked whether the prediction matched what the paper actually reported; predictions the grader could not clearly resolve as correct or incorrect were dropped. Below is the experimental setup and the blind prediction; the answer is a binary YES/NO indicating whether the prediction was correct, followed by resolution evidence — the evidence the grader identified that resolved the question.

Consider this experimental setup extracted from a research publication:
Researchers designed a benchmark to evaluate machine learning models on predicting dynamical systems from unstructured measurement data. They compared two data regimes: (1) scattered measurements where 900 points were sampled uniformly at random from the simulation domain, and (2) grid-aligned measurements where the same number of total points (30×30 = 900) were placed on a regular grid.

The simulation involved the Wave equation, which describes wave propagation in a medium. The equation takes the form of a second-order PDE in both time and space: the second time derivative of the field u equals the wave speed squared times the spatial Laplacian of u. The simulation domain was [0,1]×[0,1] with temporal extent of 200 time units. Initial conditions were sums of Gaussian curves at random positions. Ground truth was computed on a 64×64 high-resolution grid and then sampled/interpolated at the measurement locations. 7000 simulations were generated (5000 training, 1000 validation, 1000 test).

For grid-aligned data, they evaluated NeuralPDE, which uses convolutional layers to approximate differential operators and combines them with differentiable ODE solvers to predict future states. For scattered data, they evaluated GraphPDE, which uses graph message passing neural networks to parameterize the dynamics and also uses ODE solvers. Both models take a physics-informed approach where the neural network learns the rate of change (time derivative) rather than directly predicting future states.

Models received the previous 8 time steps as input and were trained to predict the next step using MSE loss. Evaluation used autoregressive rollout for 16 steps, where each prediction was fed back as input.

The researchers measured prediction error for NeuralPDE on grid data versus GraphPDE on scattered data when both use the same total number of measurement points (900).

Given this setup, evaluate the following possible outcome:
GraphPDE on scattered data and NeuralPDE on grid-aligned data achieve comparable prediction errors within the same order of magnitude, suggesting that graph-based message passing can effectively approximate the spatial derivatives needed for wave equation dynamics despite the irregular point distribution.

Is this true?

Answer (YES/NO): NO